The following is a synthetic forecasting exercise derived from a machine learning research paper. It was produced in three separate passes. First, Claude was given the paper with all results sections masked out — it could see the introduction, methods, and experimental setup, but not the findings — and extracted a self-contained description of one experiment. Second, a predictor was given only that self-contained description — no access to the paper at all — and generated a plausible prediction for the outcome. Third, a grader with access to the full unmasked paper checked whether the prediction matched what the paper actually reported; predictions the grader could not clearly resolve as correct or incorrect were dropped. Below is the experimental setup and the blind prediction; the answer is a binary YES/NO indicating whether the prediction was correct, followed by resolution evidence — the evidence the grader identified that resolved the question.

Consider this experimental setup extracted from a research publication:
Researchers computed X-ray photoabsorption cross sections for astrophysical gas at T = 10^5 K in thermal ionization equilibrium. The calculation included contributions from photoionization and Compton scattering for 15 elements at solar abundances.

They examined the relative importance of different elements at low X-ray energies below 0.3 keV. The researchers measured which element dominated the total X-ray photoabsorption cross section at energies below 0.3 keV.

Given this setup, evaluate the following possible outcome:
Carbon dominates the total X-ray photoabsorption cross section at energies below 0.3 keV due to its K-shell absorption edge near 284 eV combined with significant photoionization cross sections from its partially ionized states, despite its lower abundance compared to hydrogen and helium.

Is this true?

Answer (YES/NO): NO